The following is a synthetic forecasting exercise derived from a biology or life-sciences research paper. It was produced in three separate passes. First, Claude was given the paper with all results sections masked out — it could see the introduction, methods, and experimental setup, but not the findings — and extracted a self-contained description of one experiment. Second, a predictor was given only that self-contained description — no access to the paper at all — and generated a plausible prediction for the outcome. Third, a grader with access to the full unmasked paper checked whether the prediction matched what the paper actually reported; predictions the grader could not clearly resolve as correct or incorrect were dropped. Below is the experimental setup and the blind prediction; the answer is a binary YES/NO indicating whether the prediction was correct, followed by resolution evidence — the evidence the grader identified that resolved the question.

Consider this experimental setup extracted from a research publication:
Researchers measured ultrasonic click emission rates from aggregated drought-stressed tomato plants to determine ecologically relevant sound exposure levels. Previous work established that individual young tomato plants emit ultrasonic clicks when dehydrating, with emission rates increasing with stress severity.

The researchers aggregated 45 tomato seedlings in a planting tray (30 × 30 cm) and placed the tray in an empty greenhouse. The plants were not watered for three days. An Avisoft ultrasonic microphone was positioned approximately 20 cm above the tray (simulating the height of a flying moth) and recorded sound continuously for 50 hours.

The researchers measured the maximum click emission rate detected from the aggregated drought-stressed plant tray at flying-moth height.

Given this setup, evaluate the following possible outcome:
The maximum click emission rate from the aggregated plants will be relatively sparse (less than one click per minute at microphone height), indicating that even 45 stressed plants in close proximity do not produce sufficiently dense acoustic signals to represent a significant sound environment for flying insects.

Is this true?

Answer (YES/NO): NO